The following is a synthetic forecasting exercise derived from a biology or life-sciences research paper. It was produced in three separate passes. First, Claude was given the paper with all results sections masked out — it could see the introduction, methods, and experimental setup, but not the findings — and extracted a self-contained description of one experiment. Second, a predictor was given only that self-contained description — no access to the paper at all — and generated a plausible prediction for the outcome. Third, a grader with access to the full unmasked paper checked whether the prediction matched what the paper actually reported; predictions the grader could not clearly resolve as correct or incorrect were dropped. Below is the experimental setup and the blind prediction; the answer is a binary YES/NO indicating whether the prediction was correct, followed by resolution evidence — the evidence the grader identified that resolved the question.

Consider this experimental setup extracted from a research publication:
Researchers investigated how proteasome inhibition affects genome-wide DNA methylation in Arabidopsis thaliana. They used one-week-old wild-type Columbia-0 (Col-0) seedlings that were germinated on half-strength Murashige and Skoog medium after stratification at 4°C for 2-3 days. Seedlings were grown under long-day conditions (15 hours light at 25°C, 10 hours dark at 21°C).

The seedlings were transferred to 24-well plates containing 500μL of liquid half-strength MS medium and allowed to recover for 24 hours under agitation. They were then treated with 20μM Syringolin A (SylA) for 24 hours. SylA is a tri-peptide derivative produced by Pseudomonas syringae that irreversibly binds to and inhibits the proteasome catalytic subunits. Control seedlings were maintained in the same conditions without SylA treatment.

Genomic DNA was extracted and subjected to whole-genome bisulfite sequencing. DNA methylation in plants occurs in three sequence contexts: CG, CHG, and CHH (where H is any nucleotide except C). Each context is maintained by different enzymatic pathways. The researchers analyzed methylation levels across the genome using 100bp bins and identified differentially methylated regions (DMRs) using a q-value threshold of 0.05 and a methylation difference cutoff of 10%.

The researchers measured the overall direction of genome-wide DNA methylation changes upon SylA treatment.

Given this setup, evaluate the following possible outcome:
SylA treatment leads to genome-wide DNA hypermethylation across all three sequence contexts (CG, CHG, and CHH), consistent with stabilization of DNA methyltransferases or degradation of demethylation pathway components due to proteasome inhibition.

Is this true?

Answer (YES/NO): YES